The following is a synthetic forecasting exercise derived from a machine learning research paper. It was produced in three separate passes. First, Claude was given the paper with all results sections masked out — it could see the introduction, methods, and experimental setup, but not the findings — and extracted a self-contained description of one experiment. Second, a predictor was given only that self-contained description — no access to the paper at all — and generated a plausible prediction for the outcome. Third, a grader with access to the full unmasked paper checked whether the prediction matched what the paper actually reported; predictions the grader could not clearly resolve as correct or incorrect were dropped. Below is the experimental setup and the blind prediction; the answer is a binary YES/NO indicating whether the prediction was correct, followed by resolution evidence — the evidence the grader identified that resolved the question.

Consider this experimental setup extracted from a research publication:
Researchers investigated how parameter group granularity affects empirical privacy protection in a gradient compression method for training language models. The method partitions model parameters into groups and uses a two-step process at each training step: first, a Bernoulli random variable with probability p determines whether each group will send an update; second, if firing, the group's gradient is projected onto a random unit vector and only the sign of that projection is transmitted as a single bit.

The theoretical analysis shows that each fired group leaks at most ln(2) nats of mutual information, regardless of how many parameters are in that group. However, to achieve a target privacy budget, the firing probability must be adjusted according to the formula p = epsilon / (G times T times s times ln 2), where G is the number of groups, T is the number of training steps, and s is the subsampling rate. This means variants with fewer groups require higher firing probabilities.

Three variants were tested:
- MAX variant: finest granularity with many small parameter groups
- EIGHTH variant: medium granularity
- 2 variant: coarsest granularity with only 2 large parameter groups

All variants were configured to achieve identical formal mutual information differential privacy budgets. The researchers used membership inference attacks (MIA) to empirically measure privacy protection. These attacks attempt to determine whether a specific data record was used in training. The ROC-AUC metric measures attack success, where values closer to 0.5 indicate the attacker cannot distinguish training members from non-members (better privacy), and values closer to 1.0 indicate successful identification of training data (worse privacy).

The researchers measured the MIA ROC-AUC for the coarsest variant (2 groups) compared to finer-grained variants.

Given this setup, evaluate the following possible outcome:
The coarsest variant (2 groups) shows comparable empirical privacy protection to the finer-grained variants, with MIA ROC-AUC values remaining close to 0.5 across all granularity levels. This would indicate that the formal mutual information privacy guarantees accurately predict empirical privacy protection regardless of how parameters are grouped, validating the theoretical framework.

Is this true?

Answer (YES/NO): NO